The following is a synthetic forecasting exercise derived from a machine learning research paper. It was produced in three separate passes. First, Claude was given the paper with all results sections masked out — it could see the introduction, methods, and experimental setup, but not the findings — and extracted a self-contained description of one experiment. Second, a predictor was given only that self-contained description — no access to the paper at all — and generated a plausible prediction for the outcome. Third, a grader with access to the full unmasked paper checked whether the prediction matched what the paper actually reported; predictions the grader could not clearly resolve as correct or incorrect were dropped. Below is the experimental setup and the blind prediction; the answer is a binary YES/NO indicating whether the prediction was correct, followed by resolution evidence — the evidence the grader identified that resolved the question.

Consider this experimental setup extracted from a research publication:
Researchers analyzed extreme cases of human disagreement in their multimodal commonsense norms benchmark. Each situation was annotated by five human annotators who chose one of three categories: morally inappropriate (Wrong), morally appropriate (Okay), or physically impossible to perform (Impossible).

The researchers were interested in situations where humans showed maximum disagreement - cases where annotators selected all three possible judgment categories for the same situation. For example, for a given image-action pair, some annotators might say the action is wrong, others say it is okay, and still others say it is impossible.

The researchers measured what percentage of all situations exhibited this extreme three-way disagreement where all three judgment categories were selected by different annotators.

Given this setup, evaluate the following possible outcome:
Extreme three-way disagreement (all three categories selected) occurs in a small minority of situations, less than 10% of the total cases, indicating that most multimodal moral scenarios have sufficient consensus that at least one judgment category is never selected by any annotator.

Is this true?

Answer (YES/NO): NO